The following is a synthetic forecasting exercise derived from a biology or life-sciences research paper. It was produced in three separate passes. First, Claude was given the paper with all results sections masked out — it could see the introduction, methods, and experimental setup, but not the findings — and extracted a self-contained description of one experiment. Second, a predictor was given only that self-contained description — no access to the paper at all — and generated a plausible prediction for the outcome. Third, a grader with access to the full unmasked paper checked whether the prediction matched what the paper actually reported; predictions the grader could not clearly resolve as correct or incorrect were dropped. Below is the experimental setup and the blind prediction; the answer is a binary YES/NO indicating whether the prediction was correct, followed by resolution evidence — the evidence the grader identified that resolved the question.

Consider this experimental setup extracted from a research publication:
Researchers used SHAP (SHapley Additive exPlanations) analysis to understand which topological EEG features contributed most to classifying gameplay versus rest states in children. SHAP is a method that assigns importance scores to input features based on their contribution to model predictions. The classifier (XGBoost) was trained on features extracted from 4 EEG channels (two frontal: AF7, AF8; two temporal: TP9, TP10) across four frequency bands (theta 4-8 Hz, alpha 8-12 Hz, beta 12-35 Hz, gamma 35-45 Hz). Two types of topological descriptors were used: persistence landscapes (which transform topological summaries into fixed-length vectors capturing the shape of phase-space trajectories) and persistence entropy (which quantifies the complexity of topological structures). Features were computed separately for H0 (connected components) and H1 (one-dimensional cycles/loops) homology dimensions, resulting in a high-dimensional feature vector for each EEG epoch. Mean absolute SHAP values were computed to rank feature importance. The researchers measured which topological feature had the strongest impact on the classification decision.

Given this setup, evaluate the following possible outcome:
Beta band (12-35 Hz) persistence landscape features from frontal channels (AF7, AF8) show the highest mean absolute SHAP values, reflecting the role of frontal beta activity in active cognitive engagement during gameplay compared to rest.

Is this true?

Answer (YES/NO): NO